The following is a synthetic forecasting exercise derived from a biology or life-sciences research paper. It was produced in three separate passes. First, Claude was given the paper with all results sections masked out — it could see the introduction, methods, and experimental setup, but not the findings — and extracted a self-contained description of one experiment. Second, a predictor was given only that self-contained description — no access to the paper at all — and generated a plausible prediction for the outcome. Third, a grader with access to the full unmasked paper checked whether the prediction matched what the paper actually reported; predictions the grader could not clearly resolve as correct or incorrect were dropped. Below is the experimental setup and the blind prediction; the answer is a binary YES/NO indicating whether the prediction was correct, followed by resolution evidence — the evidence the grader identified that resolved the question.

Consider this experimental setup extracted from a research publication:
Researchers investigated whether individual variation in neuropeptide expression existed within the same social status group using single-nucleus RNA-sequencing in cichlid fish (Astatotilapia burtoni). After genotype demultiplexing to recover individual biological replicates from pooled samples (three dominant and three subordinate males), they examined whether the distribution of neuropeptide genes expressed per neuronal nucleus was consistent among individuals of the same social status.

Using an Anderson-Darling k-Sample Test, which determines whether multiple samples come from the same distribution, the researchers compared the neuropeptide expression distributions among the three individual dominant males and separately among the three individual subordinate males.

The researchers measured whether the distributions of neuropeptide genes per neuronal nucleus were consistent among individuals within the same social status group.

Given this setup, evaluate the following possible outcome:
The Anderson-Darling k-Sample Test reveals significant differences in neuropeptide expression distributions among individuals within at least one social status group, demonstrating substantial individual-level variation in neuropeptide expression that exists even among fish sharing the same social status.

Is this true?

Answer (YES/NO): NO